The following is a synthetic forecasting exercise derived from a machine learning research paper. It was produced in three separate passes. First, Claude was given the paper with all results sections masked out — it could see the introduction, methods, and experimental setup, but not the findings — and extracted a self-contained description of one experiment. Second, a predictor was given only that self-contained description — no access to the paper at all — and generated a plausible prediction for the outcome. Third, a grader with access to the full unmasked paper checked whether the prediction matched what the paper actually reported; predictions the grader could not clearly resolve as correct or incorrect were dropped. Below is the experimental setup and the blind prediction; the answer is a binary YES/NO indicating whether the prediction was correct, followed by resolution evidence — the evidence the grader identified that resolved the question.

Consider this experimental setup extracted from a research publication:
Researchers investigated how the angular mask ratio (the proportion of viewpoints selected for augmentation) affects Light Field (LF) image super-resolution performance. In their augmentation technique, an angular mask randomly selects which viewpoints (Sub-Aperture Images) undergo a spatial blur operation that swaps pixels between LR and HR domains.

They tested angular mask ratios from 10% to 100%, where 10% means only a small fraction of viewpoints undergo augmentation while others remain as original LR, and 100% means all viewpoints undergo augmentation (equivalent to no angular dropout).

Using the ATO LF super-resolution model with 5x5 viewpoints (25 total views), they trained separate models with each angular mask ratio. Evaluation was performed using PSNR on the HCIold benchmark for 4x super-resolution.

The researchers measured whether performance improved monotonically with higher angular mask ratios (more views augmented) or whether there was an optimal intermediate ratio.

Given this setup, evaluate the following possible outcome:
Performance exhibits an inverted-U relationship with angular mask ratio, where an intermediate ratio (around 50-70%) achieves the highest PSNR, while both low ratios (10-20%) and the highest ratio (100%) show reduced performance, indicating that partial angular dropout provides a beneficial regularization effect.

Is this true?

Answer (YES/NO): NO